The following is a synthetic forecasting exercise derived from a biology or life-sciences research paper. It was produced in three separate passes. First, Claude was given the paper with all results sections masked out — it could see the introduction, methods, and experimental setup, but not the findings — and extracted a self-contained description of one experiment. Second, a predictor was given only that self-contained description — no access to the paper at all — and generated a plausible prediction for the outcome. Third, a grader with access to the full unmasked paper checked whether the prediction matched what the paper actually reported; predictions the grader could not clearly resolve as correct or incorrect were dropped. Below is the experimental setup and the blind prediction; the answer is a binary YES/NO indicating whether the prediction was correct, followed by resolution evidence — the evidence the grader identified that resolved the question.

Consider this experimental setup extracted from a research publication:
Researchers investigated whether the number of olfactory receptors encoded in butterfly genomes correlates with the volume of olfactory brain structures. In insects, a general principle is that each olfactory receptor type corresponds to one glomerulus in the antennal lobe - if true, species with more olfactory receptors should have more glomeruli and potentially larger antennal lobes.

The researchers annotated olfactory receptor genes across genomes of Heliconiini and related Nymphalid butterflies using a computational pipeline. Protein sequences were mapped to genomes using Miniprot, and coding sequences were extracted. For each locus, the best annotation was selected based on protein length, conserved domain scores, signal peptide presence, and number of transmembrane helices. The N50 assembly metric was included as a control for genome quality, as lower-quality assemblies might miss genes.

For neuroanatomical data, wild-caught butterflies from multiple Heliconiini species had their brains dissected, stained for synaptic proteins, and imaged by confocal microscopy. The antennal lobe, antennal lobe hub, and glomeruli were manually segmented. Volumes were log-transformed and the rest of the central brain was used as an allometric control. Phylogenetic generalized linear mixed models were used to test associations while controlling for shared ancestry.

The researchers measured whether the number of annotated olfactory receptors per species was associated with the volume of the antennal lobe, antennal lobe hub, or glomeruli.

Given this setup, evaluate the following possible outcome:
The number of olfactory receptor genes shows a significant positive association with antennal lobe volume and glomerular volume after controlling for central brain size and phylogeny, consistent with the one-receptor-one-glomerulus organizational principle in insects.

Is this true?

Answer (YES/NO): NO